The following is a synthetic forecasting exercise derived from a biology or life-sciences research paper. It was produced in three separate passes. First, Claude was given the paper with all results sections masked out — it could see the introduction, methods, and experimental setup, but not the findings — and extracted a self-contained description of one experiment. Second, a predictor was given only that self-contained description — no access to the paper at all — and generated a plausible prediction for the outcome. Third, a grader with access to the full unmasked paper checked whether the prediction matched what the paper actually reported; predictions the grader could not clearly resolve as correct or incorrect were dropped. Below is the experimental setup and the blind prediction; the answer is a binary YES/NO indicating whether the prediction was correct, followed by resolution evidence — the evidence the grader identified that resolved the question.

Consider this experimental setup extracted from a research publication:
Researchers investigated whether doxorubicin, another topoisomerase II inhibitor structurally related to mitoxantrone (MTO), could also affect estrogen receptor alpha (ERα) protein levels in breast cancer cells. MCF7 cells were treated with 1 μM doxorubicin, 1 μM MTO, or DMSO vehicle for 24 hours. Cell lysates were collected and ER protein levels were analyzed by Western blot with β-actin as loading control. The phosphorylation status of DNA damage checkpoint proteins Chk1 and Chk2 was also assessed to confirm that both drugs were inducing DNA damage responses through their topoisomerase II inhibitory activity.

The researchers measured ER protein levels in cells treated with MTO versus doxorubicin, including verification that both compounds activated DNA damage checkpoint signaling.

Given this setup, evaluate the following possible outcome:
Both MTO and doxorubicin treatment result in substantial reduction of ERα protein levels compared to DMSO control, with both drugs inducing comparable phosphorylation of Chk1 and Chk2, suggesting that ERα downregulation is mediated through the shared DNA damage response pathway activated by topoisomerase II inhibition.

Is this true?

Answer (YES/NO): NO